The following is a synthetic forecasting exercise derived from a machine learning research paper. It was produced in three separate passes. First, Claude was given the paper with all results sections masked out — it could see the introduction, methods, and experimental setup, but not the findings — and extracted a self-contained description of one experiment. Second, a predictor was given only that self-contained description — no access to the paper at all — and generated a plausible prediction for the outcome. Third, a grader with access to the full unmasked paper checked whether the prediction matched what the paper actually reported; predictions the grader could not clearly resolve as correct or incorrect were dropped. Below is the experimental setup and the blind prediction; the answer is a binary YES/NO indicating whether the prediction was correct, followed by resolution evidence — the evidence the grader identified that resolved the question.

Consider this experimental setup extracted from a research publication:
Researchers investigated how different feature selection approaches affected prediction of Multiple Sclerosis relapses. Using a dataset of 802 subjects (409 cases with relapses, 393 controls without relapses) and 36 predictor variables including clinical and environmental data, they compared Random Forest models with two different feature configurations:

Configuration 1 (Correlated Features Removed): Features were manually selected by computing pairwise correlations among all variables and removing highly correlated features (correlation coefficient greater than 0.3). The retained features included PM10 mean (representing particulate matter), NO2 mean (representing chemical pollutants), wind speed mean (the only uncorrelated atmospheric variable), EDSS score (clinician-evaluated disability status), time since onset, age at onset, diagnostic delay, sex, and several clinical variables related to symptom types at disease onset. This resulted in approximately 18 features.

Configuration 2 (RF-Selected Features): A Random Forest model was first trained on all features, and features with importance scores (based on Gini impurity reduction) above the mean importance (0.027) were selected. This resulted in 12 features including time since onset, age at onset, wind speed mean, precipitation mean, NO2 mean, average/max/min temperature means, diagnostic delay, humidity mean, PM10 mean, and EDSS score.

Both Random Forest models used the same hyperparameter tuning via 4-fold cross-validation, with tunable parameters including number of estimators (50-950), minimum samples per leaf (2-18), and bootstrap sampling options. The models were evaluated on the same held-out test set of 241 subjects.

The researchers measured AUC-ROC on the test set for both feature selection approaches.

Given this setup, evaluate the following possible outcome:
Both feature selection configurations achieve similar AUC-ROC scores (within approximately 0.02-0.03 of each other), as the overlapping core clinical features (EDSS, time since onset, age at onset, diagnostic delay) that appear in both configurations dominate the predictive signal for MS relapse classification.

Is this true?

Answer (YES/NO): YES